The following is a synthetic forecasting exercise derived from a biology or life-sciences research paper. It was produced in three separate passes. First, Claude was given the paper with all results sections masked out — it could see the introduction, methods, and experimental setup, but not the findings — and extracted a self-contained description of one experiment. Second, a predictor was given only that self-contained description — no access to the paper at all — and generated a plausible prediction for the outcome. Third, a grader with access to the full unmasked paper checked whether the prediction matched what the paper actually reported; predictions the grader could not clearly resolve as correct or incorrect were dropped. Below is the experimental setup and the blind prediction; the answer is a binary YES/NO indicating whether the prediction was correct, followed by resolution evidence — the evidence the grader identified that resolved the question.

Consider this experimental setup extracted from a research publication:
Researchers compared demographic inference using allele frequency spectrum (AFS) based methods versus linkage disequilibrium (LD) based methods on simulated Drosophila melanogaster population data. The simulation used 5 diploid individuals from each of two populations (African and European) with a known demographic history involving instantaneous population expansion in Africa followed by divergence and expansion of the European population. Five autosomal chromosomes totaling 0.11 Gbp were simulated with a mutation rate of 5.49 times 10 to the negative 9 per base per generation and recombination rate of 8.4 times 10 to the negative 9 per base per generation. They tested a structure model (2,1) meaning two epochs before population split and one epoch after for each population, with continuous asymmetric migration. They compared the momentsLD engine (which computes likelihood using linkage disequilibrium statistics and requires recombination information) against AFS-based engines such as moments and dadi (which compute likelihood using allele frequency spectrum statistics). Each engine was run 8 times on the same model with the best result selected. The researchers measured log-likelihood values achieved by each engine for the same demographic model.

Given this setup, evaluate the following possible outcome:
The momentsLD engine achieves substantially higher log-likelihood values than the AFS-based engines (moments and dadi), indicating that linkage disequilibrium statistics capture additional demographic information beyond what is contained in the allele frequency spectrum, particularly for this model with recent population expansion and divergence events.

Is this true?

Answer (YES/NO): NO